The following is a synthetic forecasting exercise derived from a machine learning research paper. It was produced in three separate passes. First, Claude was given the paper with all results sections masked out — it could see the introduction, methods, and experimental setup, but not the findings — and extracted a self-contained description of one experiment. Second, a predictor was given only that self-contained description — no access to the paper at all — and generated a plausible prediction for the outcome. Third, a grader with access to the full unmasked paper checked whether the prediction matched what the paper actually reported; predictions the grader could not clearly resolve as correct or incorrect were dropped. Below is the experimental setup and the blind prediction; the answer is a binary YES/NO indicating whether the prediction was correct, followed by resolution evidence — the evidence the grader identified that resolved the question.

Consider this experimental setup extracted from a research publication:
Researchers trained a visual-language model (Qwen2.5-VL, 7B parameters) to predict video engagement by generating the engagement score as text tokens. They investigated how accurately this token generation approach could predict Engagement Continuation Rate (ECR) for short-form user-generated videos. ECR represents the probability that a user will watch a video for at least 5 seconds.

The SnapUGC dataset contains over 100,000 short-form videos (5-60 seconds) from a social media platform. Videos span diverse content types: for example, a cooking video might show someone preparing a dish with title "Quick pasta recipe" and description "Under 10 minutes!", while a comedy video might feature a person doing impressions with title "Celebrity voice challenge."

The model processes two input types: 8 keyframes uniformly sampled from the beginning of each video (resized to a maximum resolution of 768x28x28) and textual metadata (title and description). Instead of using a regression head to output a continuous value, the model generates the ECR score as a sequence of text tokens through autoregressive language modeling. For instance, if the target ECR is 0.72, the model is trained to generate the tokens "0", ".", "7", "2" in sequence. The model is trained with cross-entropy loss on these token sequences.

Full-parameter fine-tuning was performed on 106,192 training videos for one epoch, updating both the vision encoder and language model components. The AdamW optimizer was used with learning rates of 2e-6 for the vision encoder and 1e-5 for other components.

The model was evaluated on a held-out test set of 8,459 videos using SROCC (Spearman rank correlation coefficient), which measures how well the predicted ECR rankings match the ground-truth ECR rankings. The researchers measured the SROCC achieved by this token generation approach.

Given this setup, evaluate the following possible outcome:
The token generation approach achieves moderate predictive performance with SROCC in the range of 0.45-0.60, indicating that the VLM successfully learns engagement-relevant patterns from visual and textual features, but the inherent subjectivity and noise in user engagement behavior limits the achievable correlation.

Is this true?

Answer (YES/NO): NO